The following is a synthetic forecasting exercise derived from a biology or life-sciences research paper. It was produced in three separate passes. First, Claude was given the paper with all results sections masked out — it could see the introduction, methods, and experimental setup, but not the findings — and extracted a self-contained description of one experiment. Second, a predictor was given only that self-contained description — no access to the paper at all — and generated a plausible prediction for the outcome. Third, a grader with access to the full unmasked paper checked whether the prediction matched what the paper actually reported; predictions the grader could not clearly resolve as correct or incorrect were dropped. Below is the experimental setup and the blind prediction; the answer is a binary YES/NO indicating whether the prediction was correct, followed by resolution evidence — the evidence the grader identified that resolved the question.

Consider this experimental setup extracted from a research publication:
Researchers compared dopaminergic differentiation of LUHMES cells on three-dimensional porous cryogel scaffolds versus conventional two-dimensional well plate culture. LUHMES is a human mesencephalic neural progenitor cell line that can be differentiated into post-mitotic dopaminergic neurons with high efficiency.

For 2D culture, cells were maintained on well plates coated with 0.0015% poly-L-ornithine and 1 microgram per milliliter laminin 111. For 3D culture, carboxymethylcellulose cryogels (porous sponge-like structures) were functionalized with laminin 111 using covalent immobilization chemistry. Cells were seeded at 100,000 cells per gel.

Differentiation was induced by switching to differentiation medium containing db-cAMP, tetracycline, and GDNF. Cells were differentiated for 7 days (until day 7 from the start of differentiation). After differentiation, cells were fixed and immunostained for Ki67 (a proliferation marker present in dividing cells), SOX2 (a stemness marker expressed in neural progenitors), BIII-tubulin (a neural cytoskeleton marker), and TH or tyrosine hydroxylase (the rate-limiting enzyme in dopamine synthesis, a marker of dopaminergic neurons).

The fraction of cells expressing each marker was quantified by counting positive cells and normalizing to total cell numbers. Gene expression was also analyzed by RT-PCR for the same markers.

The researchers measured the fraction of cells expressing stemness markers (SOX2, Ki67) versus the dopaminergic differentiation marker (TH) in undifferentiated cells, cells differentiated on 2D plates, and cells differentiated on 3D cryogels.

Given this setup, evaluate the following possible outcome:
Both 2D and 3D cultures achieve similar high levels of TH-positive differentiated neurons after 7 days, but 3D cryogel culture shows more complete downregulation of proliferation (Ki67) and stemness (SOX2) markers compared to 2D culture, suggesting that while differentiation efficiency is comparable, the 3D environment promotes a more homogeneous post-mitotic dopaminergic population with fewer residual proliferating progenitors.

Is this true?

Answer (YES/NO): NO